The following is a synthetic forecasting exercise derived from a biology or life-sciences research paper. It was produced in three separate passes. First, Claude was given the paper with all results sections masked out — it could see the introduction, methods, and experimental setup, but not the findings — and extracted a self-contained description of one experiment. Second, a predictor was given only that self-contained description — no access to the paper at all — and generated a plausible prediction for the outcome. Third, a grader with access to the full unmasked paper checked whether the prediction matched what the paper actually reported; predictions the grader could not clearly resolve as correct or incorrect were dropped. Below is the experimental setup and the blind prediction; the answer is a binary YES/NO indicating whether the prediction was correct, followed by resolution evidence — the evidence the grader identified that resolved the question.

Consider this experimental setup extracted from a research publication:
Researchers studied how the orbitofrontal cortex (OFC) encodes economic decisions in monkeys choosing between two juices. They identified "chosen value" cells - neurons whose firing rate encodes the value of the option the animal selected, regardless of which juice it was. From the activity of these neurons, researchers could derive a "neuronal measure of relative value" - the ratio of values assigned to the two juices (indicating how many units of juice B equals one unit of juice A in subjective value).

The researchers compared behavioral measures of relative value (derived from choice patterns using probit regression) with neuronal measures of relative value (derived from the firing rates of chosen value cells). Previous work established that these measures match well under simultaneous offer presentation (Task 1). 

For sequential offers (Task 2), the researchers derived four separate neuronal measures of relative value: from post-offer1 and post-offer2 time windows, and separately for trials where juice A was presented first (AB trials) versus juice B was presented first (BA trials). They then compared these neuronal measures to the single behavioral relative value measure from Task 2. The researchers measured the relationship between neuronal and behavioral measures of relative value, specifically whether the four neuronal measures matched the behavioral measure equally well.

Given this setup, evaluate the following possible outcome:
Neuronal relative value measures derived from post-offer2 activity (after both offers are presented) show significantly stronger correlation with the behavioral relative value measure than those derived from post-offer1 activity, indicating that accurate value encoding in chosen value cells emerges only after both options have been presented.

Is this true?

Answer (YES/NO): NO